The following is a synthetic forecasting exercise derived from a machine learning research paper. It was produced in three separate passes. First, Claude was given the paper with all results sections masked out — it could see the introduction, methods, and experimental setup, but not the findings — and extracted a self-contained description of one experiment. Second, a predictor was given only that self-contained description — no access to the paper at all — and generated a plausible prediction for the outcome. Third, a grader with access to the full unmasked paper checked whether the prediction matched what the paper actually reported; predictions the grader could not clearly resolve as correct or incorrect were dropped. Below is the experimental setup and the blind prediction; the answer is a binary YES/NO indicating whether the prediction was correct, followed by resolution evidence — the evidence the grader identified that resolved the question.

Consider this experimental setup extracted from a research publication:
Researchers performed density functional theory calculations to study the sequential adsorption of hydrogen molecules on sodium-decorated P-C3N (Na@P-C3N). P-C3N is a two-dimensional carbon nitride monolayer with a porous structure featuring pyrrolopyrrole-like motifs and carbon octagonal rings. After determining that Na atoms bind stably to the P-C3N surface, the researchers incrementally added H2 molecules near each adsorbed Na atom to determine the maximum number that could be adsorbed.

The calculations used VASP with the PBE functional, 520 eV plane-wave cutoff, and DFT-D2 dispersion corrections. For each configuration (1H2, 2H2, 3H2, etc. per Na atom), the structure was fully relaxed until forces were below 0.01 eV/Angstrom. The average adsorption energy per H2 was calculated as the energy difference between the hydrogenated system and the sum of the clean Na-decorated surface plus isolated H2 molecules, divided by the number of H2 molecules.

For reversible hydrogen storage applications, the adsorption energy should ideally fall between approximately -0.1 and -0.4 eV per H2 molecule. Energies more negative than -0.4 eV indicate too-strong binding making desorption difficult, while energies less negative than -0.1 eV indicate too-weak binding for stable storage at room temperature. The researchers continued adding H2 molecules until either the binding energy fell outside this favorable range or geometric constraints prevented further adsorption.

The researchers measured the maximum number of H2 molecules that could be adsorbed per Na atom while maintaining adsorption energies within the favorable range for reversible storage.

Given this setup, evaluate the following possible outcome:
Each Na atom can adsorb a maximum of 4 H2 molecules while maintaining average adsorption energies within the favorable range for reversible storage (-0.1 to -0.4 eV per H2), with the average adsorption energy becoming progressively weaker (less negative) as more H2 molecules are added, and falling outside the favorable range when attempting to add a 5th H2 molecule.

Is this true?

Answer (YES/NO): NO